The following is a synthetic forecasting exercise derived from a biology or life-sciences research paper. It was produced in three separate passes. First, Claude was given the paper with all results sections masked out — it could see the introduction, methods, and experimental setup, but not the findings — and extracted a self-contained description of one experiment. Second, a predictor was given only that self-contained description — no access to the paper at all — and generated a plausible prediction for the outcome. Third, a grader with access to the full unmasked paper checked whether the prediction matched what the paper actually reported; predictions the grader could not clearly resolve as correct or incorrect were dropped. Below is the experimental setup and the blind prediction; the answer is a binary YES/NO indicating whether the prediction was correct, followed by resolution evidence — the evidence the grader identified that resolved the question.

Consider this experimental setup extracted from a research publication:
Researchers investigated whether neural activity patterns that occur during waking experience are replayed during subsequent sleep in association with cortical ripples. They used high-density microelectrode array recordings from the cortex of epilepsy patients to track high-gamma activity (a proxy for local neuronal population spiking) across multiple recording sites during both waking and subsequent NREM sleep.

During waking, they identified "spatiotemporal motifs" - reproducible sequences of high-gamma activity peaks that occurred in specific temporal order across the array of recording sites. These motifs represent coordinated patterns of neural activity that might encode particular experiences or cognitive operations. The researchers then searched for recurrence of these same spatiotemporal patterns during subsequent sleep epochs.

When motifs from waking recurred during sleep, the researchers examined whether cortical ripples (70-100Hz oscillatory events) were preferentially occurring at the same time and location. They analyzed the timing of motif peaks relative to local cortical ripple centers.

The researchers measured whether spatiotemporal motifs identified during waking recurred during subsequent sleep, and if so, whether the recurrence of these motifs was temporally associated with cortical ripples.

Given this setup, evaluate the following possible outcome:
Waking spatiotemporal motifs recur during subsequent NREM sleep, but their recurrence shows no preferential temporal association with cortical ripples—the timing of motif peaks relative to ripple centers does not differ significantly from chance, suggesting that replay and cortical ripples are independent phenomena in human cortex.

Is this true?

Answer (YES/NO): NO